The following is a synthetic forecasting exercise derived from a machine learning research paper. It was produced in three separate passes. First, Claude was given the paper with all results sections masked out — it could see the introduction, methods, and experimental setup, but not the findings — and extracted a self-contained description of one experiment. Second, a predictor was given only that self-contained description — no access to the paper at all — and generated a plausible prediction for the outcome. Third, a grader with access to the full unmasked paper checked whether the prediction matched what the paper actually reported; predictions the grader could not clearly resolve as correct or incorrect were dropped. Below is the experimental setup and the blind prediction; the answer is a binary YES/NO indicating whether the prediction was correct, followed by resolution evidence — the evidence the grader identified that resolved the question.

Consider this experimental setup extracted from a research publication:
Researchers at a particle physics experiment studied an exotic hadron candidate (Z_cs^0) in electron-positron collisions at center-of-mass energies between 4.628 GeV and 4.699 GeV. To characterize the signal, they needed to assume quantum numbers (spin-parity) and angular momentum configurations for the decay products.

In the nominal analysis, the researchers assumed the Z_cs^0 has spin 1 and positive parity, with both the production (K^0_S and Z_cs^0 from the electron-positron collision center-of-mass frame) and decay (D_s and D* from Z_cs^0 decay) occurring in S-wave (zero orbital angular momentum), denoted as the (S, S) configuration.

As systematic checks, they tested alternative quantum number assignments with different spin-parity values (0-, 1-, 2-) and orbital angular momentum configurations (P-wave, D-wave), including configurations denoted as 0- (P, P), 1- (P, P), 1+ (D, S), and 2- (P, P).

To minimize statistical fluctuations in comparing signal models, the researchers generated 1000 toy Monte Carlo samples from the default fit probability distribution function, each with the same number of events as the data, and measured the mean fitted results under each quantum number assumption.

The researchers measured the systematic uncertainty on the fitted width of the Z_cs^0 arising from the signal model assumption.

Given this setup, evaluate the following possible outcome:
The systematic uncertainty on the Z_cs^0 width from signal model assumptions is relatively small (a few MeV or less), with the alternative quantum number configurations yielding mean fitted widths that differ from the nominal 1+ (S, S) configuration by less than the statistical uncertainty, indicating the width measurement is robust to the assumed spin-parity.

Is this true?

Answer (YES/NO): YES